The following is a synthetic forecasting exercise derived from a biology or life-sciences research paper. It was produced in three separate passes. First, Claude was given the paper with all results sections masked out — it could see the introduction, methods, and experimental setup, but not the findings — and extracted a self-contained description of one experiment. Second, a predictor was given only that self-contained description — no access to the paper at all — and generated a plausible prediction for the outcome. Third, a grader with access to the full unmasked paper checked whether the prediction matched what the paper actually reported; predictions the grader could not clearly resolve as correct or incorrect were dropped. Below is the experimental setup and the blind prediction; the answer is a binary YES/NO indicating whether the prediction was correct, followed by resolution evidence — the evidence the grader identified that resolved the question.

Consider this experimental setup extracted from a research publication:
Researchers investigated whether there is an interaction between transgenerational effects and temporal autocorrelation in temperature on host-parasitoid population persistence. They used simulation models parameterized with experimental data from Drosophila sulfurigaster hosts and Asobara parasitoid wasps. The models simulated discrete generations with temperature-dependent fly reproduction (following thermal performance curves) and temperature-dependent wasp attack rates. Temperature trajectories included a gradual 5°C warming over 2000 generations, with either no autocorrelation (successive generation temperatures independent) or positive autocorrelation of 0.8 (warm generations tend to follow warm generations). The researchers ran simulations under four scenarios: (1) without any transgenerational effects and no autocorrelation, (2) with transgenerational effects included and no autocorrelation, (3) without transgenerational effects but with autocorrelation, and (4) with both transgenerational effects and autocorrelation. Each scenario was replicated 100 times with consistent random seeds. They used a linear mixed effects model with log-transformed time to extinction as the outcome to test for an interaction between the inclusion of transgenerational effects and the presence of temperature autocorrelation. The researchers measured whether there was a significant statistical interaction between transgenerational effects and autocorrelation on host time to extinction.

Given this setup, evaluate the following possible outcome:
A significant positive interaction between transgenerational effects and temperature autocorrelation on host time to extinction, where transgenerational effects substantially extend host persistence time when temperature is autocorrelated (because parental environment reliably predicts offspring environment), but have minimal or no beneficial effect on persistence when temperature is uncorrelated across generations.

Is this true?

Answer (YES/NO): NO